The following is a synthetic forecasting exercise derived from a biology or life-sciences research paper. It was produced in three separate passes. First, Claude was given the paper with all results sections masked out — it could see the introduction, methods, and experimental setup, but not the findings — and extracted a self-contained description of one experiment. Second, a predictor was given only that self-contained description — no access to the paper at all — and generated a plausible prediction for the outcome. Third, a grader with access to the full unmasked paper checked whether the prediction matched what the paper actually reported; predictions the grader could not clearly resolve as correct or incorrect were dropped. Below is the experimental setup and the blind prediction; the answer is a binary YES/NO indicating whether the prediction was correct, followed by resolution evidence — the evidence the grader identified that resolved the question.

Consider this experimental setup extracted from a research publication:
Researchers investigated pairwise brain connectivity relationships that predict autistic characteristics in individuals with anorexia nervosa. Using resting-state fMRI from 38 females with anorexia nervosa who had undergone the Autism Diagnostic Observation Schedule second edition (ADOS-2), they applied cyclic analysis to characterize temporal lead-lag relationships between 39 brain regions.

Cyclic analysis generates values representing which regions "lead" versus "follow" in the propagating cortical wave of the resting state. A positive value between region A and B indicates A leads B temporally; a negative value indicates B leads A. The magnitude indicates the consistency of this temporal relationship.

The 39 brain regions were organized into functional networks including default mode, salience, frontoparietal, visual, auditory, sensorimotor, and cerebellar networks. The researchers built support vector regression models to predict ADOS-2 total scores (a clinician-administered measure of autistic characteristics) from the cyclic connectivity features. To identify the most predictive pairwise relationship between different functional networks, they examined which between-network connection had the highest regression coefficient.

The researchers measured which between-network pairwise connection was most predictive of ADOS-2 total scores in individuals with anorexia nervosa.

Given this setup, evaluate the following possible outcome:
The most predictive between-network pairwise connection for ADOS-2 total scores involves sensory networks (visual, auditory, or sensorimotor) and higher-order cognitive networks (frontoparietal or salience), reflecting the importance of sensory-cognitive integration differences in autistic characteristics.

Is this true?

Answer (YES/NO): NO